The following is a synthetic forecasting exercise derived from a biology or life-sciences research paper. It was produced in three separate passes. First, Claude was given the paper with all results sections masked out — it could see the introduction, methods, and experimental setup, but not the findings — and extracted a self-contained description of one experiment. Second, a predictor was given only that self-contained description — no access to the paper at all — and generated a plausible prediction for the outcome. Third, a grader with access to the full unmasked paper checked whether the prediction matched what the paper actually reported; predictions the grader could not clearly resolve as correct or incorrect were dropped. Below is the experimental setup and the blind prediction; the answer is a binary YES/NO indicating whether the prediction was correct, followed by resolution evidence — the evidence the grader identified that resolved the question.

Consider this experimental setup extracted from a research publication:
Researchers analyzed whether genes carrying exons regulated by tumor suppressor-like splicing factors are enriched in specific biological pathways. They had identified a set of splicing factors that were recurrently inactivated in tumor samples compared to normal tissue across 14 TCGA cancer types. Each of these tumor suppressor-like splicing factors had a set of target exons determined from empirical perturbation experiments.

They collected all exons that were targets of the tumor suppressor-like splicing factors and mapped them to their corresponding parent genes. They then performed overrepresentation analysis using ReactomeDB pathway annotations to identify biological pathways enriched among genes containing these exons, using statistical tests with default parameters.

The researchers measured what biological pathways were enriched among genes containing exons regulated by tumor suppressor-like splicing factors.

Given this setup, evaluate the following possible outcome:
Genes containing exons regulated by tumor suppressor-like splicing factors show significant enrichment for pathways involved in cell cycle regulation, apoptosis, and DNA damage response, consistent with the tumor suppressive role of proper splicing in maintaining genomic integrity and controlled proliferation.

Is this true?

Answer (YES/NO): NO